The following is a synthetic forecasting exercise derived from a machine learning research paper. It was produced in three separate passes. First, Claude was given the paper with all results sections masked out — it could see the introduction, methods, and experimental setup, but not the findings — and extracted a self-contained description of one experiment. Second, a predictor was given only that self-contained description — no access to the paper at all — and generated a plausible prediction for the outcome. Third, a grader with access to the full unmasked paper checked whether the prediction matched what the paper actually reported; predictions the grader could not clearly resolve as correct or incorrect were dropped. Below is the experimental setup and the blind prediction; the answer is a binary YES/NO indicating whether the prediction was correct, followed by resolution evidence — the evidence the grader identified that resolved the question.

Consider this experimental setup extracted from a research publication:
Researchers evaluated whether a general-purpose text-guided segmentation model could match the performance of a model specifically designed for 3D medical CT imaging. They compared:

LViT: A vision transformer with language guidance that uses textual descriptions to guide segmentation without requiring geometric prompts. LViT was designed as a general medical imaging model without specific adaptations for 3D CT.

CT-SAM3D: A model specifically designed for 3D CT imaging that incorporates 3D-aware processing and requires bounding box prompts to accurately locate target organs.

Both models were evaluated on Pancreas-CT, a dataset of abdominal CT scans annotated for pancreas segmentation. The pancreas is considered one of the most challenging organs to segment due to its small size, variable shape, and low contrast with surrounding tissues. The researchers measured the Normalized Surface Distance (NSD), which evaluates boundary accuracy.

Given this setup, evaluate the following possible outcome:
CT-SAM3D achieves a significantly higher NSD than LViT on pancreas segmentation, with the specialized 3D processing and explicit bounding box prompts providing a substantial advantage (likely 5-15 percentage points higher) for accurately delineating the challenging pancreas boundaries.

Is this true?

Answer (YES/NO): YES